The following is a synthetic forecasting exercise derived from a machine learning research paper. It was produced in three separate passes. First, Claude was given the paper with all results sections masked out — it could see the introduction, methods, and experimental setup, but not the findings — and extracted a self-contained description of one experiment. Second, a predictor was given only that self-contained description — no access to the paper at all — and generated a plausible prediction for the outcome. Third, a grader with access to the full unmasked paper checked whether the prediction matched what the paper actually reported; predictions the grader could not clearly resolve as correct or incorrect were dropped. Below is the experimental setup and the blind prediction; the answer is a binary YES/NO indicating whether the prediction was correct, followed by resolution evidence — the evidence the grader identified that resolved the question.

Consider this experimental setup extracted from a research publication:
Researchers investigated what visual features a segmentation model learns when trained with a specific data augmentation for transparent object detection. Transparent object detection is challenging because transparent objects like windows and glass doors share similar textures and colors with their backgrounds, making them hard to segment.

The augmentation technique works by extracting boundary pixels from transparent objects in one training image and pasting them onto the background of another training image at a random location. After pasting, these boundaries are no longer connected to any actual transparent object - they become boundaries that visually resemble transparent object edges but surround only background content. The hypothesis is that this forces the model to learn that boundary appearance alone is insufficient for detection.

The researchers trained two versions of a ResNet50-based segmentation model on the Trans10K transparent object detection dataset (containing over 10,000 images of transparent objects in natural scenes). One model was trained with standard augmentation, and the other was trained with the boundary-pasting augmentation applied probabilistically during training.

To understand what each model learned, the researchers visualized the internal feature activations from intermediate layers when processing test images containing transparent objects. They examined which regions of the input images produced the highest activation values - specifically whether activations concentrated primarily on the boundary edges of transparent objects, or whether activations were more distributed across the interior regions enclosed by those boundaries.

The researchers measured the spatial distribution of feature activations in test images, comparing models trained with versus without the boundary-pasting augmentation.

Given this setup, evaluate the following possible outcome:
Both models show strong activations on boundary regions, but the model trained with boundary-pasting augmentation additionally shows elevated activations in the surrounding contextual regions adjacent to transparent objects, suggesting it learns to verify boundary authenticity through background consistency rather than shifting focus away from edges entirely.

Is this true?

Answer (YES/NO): NO